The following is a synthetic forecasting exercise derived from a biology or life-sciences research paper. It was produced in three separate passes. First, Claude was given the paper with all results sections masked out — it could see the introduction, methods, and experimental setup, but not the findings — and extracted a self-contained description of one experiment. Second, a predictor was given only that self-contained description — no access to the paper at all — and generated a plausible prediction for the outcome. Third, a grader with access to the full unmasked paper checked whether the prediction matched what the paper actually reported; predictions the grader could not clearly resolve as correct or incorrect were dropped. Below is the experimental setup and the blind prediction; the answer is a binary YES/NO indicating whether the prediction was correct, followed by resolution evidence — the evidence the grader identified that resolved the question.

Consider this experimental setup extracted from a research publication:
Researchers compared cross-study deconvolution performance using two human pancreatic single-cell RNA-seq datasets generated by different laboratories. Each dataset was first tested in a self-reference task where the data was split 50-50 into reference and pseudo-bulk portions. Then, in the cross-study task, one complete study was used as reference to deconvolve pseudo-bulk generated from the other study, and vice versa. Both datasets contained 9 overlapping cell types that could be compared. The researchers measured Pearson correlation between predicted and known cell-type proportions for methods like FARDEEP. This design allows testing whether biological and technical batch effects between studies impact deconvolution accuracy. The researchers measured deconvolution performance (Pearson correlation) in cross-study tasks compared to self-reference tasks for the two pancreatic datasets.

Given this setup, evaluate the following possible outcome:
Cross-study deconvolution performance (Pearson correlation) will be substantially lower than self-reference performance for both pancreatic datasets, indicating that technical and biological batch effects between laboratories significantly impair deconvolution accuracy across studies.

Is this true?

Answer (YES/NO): YES